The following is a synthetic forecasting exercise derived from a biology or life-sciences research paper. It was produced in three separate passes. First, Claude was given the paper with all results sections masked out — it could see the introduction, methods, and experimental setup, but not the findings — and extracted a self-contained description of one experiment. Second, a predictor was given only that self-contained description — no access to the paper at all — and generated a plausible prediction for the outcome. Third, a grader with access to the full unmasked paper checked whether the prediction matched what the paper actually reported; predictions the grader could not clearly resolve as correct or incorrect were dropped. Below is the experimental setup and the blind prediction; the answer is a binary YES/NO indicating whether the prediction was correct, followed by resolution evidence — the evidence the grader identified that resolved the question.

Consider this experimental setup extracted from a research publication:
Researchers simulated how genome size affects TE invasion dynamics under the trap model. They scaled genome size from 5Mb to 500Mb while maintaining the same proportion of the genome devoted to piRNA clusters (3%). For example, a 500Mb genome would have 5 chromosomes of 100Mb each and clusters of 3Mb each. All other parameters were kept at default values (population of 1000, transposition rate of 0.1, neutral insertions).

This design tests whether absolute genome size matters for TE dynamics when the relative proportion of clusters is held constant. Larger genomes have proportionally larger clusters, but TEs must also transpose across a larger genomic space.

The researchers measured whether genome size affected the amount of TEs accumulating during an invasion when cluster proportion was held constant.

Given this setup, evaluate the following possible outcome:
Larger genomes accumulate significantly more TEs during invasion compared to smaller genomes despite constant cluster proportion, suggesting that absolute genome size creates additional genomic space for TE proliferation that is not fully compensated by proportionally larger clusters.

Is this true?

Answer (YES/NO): NO